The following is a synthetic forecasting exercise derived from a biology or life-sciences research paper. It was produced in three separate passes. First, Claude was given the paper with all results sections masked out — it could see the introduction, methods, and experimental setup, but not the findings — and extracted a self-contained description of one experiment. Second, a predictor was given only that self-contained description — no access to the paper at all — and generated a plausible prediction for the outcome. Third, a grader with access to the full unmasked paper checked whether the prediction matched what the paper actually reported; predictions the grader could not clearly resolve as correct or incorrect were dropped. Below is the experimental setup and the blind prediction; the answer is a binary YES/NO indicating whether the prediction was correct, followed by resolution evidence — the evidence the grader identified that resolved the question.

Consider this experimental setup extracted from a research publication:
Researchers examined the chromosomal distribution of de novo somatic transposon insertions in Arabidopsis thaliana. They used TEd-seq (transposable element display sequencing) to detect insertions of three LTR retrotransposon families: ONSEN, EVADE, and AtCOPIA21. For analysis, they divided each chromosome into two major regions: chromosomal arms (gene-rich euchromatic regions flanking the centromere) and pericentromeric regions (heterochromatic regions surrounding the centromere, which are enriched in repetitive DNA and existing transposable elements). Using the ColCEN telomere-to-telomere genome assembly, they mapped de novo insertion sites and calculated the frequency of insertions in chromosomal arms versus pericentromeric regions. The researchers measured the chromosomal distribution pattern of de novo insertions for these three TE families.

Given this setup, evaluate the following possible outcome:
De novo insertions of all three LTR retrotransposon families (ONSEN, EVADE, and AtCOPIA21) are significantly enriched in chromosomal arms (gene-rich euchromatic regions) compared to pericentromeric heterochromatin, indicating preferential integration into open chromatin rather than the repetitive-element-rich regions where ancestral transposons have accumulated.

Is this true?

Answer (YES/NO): YES